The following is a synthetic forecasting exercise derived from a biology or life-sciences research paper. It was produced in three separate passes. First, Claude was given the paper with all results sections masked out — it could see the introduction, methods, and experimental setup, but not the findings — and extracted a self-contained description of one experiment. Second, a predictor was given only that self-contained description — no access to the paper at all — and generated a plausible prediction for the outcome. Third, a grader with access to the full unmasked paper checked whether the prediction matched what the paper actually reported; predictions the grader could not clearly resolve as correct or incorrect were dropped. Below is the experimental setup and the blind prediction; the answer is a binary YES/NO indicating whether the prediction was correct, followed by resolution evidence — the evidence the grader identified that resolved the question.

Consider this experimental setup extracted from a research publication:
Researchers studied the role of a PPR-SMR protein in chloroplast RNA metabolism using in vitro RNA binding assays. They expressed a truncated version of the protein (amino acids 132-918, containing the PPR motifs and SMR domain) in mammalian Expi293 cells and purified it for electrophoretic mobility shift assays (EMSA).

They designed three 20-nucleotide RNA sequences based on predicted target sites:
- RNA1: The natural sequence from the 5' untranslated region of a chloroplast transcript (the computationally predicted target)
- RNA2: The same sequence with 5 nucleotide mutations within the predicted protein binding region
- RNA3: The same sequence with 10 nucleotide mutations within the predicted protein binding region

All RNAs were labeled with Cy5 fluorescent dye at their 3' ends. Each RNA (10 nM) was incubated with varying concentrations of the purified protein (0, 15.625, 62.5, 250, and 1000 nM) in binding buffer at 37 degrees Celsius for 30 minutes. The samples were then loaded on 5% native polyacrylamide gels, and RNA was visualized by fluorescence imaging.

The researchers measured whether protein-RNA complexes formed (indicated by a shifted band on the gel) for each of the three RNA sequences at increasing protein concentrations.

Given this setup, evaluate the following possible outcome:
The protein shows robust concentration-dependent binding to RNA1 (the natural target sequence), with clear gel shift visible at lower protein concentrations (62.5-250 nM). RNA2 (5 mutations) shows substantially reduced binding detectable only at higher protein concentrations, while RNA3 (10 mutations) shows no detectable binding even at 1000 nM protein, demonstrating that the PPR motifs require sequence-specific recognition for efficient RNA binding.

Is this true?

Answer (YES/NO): NO